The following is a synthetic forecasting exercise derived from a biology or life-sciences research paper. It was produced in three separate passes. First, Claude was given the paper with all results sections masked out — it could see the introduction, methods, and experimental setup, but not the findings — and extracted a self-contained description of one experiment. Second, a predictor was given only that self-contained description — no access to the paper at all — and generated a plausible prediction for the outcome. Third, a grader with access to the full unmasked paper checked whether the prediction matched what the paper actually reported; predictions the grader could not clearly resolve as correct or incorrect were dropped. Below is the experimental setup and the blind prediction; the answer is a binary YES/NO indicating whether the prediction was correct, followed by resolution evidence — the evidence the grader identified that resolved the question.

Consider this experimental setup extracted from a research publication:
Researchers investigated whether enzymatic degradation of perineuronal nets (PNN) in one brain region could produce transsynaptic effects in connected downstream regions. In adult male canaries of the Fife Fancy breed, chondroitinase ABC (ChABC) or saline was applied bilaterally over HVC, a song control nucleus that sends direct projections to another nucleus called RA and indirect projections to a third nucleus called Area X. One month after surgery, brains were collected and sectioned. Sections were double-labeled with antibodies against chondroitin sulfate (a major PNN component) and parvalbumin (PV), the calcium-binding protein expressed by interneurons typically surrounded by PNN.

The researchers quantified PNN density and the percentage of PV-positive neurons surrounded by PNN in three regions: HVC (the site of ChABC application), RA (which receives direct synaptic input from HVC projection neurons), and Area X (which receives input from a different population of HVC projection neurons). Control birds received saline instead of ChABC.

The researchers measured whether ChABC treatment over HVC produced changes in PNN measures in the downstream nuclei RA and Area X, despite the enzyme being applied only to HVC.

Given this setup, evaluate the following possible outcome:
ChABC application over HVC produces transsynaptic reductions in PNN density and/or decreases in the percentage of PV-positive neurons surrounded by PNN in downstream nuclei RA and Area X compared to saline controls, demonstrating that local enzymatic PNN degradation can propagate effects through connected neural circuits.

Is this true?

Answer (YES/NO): NO